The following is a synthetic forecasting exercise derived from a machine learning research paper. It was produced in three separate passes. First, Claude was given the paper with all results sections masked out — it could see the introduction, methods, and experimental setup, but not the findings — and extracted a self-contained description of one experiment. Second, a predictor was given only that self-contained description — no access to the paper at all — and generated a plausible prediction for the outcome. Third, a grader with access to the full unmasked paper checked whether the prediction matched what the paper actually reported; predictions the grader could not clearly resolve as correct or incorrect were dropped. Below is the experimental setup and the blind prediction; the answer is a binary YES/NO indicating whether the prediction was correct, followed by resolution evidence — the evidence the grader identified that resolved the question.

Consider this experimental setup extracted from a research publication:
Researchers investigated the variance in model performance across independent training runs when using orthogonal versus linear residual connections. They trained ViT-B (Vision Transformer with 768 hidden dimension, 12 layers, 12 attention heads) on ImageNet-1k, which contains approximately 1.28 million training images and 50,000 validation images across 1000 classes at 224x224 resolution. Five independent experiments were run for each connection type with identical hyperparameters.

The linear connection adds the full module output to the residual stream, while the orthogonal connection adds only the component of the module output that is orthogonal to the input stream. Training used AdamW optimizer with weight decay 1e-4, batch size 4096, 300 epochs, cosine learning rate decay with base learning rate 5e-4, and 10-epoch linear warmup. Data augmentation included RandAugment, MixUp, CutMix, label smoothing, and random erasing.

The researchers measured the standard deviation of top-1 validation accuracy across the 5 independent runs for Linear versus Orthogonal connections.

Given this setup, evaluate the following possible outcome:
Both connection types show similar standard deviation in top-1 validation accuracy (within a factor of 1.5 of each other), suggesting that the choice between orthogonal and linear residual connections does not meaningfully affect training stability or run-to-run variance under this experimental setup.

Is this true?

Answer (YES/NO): NO